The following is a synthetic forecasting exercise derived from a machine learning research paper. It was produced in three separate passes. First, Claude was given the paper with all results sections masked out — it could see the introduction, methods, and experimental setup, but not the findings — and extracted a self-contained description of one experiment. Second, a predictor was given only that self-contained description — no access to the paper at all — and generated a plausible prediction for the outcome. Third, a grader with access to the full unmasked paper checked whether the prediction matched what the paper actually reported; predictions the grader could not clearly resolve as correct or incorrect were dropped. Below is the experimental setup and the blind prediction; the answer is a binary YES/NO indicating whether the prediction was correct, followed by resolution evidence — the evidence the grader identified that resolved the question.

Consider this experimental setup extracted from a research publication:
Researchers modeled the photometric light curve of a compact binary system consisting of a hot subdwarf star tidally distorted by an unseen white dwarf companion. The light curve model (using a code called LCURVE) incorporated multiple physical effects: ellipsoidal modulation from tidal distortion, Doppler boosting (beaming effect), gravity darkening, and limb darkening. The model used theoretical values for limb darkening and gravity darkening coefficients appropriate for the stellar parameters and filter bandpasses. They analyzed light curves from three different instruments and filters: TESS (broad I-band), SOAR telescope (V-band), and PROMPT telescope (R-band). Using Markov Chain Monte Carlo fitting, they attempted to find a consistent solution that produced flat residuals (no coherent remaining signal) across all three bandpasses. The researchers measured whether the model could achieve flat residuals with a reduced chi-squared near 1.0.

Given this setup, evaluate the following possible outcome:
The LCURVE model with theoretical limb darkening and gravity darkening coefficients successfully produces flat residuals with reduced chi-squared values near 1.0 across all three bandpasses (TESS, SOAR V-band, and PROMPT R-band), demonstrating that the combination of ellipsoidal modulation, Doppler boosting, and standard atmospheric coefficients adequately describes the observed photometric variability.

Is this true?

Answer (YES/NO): NO